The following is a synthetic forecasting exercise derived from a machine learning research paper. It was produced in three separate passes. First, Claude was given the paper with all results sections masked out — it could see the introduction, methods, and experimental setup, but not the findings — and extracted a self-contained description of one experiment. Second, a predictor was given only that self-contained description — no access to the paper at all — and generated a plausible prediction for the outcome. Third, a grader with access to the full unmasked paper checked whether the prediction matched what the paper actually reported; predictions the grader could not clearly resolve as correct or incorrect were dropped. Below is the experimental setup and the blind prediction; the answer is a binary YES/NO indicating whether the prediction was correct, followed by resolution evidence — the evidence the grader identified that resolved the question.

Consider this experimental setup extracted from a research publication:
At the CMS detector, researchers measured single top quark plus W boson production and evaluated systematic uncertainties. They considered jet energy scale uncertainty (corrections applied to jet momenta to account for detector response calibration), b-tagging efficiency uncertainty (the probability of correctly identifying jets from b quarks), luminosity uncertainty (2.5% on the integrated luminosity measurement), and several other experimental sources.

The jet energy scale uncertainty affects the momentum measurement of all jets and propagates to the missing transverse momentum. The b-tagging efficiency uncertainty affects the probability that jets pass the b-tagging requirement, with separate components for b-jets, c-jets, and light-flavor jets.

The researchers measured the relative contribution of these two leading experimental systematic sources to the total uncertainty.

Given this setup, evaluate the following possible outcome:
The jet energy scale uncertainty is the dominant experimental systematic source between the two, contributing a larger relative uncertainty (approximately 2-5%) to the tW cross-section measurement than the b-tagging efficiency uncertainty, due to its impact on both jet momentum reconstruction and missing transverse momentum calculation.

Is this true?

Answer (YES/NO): NO